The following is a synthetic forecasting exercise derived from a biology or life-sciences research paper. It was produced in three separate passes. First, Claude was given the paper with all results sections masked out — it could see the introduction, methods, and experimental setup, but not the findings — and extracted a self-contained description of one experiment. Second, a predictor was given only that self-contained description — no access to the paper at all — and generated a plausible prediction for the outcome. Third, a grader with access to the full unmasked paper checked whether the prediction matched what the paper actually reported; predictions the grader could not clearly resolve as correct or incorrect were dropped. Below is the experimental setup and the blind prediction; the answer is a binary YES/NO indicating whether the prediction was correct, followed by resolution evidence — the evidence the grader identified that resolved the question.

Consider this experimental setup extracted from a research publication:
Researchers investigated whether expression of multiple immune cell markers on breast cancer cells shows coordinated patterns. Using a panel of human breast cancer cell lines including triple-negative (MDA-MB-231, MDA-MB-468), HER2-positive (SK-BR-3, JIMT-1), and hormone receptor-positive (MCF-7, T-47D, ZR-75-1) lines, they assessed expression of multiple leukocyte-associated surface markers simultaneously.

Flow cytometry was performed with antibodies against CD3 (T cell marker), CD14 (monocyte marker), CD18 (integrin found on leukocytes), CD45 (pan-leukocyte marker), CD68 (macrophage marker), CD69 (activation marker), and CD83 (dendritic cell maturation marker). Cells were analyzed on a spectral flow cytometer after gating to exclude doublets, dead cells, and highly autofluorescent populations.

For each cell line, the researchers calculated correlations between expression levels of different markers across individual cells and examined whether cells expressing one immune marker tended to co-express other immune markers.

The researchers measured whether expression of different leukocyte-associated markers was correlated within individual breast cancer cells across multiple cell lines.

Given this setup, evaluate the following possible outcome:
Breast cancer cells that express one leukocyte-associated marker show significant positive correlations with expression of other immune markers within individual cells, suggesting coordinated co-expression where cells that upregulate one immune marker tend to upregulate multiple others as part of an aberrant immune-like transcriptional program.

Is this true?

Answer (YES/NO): YES